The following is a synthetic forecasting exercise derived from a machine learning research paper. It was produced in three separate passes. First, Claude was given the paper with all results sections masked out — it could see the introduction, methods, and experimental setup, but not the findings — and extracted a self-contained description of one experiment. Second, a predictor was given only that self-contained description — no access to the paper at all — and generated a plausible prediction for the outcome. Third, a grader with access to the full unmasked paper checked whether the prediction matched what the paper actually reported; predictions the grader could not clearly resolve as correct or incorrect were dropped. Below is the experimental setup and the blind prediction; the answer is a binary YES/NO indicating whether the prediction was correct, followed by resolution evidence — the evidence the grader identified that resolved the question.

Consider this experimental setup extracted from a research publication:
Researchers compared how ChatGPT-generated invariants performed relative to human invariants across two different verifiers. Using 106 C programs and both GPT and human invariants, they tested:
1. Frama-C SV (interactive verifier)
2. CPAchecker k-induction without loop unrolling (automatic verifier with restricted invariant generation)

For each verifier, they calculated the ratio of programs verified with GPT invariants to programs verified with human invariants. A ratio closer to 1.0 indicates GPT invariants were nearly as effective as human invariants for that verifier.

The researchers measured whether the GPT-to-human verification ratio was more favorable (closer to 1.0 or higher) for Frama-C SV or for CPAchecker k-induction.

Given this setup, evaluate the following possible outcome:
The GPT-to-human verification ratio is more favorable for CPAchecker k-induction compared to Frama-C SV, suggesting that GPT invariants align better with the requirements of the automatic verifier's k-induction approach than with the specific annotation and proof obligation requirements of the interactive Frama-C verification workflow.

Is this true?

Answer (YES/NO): YES